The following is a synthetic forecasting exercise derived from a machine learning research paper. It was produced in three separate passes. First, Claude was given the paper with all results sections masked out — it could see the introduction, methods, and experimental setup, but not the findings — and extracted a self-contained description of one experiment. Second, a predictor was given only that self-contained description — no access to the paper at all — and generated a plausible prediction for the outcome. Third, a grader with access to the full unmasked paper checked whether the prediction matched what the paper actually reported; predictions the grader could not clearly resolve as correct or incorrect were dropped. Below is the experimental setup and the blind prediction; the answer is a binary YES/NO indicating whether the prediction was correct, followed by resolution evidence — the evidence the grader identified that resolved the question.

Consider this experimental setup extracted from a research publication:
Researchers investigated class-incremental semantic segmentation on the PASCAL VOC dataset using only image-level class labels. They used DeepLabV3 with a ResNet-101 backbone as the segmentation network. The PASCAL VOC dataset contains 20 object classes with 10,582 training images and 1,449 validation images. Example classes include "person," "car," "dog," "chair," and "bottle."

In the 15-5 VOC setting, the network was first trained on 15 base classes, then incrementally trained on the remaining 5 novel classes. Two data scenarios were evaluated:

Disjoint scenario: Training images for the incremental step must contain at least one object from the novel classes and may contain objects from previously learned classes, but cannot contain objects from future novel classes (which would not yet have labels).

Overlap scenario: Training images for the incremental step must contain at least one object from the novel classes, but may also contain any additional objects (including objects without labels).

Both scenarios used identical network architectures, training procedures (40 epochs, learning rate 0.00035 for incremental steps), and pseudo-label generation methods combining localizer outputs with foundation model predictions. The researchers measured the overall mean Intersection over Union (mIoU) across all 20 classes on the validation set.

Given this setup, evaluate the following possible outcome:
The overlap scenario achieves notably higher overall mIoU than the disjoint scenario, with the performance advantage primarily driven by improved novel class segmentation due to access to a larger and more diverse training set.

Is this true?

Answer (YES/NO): YES